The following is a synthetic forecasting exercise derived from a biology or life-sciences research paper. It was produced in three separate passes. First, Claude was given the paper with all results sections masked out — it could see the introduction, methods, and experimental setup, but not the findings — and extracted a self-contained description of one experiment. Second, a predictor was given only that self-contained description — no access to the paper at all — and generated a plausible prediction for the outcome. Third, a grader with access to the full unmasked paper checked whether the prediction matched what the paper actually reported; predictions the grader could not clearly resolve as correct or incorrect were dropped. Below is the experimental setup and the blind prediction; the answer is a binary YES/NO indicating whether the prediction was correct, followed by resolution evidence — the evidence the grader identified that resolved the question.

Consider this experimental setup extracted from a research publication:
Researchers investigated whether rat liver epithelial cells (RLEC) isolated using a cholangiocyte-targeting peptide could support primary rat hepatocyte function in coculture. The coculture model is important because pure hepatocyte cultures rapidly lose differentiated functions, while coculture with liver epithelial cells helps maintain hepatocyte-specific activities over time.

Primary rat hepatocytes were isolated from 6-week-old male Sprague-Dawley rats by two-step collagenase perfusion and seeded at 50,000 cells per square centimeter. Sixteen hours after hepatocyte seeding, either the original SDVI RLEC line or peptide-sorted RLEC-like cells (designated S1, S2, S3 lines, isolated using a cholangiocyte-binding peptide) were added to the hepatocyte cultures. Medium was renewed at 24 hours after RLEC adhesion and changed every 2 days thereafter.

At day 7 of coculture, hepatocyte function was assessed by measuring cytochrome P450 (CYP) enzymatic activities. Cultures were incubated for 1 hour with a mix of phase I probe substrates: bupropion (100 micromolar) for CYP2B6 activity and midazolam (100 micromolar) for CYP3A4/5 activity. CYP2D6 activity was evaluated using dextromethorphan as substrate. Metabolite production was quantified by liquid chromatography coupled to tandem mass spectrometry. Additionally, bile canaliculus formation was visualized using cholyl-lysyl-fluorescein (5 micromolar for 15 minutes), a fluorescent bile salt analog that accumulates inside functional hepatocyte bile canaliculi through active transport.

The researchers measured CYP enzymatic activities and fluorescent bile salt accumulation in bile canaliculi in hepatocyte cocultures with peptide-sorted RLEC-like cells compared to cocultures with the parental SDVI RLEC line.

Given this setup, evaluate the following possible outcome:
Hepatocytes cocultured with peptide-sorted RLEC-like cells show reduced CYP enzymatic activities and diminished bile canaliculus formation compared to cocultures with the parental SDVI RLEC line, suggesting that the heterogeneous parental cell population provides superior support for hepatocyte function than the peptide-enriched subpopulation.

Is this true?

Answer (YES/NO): NO